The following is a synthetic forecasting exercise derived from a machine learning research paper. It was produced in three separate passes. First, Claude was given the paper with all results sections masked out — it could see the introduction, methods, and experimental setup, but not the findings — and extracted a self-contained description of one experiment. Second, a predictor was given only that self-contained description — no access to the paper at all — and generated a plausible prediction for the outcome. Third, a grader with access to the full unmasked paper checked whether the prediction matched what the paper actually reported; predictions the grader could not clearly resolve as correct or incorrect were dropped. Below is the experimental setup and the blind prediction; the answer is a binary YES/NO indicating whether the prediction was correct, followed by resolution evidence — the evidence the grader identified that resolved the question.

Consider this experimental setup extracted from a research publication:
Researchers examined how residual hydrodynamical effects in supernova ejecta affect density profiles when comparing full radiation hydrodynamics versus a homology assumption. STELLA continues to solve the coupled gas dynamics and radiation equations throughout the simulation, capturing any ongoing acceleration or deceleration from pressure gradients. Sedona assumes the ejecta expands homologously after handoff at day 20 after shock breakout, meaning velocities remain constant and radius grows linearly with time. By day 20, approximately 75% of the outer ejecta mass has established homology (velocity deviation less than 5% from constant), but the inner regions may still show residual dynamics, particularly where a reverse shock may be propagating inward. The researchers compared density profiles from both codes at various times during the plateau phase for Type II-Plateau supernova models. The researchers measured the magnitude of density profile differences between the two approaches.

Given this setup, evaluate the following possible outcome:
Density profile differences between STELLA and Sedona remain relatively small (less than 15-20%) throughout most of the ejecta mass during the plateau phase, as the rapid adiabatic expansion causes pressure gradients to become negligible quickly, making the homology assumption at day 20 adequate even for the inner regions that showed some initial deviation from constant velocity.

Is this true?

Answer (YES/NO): YES